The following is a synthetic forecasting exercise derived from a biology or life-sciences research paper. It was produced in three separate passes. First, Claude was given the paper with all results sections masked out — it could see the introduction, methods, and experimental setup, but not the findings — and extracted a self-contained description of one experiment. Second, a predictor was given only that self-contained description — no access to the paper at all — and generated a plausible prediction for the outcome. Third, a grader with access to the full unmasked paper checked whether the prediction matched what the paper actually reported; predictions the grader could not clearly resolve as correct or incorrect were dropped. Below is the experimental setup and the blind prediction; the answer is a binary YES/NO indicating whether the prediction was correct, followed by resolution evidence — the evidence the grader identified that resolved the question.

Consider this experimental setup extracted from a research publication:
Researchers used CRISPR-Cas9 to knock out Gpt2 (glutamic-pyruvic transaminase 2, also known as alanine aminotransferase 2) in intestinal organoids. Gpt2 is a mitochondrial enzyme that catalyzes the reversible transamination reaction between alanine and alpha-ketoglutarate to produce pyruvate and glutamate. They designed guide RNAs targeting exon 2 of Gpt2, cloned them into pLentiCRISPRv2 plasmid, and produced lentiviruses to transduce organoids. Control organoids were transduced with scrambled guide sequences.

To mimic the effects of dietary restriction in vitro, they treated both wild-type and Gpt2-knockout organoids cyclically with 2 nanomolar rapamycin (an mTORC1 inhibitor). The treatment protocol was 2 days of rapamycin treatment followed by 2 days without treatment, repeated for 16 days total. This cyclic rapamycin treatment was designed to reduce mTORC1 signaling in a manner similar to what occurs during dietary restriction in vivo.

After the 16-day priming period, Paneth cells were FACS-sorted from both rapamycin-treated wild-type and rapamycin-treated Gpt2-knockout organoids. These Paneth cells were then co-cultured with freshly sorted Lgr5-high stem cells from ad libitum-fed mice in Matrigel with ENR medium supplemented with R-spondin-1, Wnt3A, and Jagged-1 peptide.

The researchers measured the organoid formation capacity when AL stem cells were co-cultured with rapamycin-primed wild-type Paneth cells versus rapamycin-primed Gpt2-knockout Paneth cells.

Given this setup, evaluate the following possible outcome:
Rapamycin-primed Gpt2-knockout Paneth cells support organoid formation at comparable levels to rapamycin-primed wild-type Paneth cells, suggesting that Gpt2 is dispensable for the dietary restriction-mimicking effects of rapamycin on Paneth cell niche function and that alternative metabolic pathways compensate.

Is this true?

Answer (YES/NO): NO